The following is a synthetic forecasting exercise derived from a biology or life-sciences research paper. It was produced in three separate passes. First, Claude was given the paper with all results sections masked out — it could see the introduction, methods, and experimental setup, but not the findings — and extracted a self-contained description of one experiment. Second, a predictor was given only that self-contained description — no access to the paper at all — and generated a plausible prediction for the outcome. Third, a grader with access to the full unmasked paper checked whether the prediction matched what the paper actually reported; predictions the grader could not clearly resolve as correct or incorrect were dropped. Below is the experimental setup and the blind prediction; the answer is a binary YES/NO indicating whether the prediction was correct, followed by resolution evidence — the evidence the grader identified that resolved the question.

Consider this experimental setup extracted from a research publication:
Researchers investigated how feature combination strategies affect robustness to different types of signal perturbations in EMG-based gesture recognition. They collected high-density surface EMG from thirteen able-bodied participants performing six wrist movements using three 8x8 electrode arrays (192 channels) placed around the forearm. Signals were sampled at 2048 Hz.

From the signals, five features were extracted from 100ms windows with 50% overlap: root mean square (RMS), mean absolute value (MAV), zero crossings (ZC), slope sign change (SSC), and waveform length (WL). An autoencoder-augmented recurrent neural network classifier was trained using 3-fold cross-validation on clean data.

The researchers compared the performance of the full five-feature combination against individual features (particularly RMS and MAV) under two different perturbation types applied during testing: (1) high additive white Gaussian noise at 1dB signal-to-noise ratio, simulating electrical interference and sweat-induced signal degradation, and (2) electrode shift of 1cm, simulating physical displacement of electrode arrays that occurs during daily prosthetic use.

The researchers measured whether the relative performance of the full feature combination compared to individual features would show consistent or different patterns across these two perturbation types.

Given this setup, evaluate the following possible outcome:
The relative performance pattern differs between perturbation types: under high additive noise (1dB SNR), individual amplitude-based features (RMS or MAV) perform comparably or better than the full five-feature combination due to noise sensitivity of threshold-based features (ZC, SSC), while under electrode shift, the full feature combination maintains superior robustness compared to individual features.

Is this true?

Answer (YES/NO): YES